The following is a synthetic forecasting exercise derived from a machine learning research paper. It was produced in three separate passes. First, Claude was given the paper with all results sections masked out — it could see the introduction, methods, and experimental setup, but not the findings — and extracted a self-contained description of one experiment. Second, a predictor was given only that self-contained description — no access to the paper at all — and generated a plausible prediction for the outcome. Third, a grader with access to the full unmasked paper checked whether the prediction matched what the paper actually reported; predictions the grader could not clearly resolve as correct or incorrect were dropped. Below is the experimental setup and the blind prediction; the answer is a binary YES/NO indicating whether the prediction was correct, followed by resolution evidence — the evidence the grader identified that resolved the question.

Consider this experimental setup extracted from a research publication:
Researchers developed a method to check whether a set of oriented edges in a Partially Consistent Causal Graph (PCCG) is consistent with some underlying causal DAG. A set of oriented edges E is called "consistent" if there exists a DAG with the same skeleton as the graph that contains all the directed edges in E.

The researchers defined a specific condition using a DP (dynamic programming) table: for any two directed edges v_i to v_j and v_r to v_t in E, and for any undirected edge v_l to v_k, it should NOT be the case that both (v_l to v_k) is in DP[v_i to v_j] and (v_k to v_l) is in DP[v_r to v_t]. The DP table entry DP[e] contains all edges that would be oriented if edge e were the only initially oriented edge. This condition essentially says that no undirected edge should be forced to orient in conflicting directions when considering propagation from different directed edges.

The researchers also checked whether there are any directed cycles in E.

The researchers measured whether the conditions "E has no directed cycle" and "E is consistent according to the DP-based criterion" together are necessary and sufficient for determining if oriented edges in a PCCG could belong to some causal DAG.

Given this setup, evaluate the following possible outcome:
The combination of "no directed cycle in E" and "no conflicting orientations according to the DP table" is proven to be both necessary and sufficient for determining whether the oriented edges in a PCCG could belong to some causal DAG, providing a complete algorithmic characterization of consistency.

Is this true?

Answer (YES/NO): YES